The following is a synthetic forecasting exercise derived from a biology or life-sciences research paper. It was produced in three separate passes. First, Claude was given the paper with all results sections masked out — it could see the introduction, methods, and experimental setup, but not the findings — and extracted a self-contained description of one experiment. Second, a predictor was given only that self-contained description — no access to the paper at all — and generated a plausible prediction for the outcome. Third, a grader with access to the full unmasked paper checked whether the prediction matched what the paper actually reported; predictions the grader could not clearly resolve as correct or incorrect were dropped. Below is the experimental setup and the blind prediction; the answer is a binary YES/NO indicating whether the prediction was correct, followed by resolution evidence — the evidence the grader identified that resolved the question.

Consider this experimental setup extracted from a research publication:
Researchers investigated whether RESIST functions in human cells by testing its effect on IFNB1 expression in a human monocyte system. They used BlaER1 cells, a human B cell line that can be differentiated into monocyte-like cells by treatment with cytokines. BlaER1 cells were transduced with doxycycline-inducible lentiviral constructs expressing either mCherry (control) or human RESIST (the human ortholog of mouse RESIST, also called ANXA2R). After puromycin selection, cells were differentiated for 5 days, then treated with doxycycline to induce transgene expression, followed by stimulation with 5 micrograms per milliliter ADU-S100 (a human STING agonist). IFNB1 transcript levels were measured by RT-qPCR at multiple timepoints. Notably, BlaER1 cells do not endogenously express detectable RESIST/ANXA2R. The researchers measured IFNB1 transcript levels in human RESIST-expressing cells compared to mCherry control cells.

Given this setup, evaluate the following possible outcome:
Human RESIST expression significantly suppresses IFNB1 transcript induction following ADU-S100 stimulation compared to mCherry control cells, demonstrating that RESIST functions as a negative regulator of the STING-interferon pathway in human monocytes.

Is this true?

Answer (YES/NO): NO